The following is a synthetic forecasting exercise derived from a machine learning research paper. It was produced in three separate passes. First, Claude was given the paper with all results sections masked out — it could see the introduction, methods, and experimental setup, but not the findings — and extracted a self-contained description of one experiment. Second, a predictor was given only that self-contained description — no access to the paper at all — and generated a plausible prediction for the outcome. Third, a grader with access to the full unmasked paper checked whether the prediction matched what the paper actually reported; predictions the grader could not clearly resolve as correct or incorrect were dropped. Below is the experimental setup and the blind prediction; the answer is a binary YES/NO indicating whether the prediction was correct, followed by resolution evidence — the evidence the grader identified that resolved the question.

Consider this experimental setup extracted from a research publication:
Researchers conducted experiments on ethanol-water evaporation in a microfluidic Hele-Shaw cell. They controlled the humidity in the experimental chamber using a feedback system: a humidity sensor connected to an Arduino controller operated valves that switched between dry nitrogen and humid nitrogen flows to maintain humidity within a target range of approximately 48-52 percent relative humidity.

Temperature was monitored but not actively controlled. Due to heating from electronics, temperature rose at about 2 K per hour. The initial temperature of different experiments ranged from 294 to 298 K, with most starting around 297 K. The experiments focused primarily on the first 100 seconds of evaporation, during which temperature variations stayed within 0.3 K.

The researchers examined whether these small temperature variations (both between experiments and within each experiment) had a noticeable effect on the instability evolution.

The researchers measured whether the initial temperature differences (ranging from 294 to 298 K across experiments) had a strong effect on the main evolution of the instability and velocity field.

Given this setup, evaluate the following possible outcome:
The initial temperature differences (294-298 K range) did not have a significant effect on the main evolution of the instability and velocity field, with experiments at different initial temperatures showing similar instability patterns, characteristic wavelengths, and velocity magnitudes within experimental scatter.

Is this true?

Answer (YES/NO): YES